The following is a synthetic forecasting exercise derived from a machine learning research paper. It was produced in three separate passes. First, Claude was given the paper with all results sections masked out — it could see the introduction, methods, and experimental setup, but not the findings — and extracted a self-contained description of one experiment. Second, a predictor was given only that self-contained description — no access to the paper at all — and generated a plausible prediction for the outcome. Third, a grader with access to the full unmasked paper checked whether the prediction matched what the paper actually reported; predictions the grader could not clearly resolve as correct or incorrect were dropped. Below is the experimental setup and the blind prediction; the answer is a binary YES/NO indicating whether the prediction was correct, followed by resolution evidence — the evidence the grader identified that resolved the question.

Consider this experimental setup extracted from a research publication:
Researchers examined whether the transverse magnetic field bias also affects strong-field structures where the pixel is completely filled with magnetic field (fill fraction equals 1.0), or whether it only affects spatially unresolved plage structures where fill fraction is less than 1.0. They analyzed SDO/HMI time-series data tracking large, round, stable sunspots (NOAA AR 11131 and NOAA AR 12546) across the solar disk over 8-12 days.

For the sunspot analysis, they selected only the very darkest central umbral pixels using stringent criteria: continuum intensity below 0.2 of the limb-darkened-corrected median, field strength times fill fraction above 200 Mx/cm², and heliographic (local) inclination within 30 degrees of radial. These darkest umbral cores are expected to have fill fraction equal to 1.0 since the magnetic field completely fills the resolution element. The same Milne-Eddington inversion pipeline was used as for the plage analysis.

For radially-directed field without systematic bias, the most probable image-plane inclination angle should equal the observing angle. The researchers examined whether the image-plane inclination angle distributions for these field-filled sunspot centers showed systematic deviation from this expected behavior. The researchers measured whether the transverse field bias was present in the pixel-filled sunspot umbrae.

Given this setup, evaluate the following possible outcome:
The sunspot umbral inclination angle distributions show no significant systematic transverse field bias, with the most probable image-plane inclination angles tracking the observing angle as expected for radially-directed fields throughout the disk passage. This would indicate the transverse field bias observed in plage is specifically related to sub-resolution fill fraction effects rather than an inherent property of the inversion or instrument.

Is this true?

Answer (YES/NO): NO